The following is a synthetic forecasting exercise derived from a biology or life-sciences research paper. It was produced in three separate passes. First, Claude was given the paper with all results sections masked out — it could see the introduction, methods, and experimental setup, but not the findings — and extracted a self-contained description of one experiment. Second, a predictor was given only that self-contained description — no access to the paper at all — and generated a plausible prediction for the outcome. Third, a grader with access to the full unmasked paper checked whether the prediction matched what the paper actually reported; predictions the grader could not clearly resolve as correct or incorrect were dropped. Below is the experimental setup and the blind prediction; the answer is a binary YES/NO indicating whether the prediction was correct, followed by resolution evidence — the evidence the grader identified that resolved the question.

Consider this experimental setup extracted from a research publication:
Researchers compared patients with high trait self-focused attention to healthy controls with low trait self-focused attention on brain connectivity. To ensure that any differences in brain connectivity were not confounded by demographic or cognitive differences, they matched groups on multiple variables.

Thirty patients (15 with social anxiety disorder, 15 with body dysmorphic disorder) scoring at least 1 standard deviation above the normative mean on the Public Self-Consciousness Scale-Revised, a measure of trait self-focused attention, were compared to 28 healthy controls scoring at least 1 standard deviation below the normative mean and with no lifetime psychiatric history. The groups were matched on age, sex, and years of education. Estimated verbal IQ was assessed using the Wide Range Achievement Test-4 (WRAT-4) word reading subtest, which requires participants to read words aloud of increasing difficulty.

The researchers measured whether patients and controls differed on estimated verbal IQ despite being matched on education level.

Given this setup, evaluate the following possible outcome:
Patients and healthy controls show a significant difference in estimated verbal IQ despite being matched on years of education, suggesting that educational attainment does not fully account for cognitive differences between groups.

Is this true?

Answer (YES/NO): NO